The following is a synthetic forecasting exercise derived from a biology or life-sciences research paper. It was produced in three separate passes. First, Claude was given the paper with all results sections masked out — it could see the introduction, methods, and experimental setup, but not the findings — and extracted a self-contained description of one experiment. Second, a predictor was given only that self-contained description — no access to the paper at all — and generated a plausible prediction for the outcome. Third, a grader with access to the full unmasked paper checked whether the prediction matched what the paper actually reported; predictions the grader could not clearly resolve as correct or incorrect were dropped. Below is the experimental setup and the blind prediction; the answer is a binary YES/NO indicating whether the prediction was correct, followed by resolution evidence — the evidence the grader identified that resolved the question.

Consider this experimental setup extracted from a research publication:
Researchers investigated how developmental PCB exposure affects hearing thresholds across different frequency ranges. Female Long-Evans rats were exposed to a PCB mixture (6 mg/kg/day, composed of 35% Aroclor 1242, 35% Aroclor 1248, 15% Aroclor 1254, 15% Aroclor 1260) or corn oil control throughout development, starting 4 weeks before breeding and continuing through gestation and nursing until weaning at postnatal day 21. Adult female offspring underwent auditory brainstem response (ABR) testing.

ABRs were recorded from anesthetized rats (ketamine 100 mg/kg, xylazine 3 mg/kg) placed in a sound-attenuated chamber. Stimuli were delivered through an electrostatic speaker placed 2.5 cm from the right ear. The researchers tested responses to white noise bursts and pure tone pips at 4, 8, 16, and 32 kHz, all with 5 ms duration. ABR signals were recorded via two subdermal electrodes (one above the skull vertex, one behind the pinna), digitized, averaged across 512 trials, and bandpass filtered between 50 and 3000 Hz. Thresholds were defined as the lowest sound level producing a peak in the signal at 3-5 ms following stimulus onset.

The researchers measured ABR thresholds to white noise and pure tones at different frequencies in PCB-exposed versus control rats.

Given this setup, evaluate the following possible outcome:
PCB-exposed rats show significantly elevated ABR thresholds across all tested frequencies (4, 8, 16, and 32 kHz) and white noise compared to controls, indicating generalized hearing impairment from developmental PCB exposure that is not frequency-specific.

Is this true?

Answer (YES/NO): NO